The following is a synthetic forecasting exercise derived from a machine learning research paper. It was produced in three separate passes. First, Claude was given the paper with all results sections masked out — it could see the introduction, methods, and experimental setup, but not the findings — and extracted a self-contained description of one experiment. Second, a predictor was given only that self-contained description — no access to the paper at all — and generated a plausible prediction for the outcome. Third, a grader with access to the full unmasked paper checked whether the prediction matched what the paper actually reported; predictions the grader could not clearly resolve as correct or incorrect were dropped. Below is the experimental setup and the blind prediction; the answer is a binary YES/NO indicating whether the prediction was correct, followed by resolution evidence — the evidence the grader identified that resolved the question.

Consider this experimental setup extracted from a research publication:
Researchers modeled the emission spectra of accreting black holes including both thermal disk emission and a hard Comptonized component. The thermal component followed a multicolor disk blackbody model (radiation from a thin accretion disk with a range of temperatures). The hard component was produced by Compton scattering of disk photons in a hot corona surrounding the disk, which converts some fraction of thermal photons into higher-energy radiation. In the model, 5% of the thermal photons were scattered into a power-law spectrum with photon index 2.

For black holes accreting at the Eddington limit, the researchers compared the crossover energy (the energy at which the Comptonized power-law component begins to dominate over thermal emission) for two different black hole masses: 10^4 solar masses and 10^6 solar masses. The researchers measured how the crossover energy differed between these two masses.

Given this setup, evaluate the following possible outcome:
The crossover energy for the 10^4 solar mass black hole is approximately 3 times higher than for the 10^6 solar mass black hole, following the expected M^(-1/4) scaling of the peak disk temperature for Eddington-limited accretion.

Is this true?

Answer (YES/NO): YES